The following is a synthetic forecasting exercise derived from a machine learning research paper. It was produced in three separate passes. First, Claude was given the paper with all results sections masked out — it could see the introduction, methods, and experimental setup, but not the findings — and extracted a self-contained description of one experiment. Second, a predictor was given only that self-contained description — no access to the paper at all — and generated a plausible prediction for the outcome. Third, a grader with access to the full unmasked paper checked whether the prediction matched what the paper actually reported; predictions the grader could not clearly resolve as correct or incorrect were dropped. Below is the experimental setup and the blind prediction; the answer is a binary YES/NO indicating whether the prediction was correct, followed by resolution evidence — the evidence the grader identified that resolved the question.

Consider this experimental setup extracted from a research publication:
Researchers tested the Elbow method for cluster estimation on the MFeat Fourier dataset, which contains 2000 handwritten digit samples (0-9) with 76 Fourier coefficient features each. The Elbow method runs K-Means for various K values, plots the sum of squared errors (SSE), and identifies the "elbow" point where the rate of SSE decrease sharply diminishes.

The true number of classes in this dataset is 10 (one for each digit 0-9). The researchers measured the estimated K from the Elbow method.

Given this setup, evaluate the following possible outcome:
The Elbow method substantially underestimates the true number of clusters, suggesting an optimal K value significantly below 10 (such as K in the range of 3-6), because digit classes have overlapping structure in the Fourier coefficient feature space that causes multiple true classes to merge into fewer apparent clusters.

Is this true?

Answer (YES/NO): NO